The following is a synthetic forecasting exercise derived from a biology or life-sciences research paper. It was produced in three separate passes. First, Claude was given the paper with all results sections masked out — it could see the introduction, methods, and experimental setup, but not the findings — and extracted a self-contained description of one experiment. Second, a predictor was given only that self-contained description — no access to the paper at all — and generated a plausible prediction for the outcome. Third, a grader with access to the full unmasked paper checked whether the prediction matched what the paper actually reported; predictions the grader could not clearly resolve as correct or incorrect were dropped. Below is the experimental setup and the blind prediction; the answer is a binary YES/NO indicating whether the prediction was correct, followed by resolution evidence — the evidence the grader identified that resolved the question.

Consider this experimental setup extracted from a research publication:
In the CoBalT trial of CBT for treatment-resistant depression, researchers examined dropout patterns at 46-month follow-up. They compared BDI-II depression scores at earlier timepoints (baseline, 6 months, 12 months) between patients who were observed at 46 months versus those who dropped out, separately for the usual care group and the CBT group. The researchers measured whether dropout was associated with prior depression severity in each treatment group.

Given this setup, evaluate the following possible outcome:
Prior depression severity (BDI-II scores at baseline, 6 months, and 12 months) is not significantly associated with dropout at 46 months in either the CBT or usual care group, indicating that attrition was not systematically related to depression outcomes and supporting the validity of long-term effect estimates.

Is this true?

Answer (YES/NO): NO